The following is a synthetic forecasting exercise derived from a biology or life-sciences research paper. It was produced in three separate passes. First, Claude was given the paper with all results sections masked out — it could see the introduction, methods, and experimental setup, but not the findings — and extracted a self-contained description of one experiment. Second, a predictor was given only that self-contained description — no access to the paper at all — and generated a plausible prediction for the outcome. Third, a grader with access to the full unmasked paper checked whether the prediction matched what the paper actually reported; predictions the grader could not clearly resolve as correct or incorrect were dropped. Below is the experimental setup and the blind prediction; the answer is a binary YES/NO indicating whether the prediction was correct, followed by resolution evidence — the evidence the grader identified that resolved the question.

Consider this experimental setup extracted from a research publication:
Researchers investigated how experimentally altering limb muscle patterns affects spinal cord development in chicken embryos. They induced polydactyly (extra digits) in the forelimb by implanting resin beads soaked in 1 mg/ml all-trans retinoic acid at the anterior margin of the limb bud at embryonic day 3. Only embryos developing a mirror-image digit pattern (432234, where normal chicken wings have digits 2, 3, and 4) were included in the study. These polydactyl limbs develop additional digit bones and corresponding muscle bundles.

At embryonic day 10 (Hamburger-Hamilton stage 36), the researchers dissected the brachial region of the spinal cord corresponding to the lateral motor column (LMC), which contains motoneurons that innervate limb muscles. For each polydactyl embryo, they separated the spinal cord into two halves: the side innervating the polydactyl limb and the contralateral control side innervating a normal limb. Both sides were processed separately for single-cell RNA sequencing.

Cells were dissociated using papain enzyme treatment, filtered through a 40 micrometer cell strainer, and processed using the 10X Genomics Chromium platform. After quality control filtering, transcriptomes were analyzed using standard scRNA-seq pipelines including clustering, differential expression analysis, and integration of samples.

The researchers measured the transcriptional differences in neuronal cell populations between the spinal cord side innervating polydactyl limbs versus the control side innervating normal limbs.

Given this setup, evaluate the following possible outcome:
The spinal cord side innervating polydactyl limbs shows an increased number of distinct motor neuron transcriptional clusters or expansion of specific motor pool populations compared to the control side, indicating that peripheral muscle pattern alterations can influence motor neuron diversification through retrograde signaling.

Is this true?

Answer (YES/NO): NO